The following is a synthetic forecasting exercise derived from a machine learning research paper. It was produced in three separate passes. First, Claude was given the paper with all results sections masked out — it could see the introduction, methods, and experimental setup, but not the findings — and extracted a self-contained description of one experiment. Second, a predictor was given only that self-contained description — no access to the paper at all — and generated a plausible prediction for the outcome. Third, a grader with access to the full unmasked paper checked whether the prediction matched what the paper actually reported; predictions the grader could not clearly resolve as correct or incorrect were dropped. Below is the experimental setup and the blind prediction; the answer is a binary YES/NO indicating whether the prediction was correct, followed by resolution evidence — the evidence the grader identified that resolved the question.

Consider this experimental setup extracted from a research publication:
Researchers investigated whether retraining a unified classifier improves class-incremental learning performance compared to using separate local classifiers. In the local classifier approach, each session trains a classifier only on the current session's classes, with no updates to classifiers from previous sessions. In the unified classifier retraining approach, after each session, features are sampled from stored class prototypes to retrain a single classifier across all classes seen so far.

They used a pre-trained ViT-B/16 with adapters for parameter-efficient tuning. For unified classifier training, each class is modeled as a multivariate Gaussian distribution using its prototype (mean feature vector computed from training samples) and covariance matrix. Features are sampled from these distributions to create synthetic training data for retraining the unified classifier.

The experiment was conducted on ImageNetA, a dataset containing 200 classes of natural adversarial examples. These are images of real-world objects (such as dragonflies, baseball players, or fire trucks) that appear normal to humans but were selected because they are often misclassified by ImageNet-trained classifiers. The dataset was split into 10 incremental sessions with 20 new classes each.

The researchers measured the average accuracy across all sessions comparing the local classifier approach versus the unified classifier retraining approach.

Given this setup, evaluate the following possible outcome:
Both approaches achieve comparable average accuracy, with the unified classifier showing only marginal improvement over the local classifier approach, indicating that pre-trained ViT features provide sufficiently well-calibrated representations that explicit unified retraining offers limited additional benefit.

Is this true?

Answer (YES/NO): NO